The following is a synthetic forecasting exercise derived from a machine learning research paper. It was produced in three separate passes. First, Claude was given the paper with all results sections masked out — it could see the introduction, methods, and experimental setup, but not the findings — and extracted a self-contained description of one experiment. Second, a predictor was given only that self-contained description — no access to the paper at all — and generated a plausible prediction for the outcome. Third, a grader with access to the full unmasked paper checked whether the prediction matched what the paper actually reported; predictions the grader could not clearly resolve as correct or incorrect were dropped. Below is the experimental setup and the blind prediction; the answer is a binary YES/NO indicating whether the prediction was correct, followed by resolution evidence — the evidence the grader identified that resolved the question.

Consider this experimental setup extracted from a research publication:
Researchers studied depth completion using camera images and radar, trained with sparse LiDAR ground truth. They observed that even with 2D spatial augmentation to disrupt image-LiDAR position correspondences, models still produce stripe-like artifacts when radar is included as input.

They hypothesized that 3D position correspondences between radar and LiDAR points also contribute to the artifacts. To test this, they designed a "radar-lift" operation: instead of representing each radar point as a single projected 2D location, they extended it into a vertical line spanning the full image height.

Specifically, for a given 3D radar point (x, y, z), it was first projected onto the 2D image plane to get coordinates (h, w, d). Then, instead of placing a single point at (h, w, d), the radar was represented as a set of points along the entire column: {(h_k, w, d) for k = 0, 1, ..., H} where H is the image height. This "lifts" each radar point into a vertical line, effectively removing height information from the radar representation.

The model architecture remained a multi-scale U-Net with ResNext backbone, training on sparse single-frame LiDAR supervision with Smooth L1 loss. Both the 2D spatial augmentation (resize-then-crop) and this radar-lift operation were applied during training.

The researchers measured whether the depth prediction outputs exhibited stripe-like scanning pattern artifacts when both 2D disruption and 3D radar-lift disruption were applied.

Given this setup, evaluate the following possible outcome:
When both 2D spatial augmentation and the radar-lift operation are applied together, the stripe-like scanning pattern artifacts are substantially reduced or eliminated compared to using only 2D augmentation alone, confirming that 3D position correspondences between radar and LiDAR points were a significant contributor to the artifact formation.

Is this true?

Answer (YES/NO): YES